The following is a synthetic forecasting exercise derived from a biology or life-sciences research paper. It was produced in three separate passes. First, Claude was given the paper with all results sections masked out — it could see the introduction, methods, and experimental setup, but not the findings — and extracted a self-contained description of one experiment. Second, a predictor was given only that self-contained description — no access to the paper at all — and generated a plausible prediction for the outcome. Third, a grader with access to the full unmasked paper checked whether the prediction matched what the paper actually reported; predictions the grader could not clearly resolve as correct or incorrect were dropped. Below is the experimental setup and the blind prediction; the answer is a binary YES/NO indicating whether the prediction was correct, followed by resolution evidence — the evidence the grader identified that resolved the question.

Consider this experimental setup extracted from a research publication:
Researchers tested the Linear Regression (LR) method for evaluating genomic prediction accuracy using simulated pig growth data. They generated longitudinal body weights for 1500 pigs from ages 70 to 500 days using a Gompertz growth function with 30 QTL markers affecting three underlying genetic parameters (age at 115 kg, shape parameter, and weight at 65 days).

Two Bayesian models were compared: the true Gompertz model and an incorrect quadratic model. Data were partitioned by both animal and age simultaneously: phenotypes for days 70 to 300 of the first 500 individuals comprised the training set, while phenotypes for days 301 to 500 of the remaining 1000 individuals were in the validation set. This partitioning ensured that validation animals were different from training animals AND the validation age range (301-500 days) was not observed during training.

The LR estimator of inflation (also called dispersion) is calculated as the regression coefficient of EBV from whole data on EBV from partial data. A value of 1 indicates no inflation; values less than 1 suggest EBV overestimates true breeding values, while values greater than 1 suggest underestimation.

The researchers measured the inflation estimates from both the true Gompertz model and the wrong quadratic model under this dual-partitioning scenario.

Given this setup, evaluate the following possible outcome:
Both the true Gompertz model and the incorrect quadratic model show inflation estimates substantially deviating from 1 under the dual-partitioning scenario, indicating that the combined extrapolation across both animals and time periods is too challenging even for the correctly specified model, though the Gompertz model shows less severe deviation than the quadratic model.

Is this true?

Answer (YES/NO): NO